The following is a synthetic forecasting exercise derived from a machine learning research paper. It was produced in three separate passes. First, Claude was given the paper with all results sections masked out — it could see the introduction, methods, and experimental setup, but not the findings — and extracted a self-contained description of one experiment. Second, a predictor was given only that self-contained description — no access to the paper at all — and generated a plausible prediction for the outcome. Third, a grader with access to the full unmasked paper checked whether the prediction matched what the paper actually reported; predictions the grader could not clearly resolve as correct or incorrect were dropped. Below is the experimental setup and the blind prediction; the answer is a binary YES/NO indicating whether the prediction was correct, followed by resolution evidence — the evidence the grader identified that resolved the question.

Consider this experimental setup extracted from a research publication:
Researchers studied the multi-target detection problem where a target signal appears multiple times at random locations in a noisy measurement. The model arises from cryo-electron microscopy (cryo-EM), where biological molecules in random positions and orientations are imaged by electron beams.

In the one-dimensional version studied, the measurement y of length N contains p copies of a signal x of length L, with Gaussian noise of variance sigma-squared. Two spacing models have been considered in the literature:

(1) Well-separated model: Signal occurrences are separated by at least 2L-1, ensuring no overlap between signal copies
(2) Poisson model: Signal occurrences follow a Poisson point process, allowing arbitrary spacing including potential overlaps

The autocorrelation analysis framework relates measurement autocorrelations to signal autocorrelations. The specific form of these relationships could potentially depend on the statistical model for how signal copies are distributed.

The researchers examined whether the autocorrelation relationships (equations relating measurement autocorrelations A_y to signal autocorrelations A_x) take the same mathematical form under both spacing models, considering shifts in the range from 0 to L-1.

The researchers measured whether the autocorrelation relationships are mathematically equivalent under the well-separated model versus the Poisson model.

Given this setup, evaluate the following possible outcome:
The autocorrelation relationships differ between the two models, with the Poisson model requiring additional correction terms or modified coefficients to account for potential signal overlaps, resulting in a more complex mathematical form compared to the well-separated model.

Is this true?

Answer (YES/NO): NO